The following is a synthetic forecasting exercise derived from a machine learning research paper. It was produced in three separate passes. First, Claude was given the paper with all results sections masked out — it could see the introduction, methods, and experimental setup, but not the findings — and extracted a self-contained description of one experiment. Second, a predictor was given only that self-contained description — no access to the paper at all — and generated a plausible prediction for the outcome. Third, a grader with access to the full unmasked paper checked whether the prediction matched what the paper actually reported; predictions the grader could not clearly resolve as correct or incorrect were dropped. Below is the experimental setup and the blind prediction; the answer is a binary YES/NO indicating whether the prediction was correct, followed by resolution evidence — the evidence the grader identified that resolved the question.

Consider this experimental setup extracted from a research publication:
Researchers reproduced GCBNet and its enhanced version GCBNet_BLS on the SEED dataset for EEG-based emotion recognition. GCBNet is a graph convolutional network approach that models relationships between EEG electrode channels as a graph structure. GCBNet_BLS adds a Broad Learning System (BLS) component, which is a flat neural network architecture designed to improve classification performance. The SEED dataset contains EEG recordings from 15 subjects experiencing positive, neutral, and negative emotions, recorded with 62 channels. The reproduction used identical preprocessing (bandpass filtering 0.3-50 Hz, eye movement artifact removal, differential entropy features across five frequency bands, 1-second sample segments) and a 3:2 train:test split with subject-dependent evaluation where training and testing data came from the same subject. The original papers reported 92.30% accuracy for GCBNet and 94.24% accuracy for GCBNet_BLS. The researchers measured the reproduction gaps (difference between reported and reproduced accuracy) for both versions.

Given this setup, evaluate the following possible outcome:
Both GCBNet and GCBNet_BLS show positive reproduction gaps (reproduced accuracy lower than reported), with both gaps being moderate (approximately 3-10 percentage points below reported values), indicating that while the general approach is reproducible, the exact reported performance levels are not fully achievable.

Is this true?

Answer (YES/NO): YES